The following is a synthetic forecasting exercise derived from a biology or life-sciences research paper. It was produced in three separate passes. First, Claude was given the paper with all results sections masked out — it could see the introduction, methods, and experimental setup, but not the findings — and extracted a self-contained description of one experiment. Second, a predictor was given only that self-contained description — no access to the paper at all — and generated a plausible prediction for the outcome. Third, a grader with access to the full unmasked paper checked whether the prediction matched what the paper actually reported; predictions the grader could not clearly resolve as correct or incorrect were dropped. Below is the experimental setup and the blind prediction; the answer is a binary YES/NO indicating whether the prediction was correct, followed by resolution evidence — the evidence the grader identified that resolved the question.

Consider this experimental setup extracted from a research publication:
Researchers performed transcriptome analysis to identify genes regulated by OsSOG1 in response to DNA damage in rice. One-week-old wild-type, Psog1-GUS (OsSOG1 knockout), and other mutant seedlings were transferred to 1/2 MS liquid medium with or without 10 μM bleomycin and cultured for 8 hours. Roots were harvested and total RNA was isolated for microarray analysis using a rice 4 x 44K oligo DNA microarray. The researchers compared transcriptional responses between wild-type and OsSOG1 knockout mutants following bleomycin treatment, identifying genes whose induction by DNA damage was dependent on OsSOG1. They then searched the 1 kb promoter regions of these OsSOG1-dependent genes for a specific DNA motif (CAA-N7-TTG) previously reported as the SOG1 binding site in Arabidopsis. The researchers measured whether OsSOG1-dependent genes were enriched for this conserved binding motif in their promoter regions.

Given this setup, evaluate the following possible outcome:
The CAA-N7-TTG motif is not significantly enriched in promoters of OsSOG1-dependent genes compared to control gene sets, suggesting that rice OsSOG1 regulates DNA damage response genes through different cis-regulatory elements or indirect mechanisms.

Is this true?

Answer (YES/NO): NO